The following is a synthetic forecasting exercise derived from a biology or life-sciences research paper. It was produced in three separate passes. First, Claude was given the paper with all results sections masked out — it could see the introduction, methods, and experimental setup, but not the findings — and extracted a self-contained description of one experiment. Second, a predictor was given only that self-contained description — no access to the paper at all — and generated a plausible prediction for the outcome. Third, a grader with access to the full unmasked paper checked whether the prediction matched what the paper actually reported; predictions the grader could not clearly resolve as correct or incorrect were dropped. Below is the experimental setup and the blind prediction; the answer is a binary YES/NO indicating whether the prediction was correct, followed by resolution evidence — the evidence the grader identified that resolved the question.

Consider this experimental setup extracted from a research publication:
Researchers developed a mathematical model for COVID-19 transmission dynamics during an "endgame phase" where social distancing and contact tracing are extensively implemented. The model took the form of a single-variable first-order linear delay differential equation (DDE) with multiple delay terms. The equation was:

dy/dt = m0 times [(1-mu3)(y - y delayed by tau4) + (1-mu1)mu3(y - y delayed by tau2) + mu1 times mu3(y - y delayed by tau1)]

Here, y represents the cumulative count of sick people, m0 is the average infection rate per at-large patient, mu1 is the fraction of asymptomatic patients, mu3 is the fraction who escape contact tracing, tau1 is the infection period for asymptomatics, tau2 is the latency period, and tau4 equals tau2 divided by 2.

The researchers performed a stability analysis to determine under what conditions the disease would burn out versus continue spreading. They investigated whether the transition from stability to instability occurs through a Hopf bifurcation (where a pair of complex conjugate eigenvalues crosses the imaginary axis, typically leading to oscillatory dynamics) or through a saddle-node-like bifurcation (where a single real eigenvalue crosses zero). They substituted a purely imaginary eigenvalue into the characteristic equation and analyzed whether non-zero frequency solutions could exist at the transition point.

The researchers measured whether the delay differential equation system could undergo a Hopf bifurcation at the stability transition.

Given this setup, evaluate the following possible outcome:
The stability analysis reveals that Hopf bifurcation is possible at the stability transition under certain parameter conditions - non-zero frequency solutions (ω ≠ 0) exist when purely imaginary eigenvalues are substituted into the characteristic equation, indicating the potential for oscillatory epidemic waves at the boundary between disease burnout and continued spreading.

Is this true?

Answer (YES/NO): NO